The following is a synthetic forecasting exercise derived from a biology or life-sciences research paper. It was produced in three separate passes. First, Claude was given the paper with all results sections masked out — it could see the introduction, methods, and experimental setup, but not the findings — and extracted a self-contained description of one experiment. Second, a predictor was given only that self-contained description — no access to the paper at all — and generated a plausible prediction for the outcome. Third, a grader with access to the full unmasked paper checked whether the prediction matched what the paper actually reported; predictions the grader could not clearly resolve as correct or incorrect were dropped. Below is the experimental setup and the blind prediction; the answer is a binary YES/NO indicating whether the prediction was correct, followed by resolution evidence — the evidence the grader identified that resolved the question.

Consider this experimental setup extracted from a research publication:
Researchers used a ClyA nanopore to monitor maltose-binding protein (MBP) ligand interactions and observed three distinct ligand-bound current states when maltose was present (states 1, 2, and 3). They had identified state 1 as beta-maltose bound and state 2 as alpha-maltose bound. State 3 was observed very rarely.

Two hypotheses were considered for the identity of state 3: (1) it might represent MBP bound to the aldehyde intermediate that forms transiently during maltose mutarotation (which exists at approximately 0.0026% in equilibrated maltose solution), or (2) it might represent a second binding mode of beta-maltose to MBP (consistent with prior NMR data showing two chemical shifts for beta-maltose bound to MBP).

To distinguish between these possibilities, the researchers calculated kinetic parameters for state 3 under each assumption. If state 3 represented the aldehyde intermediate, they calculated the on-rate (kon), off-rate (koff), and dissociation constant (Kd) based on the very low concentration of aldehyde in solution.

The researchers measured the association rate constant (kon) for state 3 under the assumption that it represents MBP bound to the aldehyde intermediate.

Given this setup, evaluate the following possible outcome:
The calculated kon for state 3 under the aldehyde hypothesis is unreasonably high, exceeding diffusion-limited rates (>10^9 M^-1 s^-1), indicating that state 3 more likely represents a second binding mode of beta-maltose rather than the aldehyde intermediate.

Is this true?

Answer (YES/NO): YES